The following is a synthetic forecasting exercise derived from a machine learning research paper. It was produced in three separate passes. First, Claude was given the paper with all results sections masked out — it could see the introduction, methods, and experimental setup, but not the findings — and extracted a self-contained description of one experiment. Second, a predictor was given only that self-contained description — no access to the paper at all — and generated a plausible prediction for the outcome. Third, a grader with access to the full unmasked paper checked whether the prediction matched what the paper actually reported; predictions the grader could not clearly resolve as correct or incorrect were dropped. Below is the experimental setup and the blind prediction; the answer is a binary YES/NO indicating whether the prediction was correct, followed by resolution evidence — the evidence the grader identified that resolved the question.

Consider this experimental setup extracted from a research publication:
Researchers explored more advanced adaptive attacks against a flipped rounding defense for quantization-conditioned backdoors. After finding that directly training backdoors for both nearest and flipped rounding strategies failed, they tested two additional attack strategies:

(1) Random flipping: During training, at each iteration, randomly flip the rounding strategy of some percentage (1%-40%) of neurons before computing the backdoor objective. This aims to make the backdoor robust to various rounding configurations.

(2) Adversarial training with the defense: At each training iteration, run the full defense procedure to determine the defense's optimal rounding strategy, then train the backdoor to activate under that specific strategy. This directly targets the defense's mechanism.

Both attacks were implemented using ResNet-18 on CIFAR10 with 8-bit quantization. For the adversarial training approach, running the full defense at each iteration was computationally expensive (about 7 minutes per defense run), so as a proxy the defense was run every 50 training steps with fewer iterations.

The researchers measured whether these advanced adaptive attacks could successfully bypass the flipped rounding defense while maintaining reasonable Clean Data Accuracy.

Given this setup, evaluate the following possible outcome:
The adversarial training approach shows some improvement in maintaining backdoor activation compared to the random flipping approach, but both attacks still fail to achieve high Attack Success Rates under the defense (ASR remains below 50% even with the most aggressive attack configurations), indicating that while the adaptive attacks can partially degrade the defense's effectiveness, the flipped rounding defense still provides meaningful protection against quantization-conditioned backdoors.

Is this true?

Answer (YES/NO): NO